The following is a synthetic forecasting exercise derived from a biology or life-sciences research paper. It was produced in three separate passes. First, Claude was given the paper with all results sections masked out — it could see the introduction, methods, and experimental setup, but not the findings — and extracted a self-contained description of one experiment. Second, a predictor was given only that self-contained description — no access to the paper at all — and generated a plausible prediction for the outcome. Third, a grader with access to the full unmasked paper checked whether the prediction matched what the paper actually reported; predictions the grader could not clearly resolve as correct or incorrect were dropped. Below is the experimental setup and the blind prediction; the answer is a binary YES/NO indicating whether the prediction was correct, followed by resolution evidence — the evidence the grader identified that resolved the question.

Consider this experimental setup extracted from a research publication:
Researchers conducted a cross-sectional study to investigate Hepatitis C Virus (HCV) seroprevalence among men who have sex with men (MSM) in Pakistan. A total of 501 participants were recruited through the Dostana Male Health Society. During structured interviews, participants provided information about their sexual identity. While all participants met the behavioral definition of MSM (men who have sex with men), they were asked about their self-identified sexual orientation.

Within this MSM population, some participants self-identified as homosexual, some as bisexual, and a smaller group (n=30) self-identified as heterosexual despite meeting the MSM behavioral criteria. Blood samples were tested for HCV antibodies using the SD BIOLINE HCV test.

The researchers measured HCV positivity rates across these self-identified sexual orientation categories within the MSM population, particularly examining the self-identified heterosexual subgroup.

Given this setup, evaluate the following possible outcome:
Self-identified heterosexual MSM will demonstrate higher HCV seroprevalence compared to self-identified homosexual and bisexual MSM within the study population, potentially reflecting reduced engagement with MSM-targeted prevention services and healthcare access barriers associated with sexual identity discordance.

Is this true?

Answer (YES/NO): YES